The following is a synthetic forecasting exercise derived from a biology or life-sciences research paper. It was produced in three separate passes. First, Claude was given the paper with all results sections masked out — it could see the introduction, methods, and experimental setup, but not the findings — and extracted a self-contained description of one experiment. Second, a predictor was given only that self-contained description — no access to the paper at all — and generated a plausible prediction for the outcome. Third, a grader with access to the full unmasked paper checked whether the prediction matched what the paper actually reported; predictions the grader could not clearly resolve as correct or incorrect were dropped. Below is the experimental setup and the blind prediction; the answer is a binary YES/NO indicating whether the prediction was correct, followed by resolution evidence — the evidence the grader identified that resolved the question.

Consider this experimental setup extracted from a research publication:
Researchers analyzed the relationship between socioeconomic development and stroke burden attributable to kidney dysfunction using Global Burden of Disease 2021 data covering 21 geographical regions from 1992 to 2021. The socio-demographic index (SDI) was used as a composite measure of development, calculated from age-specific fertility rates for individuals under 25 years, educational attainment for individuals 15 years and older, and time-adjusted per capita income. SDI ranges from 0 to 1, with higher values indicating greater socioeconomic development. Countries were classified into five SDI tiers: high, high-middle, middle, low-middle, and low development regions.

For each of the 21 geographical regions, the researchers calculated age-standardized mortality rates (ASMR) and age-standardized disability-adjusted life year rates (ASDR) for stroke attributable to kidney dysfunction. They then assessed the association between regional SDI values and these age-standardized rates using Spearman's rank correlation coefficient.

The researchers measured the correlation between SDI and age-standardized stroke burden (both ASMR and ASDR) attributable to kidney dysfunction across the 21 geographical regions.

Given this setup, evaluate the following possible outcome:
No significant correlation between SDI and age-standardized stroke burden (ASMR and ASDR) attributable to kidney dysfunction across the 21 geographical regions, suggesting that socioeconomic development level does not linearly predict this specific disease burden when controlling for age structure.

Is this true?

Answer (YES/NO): NO